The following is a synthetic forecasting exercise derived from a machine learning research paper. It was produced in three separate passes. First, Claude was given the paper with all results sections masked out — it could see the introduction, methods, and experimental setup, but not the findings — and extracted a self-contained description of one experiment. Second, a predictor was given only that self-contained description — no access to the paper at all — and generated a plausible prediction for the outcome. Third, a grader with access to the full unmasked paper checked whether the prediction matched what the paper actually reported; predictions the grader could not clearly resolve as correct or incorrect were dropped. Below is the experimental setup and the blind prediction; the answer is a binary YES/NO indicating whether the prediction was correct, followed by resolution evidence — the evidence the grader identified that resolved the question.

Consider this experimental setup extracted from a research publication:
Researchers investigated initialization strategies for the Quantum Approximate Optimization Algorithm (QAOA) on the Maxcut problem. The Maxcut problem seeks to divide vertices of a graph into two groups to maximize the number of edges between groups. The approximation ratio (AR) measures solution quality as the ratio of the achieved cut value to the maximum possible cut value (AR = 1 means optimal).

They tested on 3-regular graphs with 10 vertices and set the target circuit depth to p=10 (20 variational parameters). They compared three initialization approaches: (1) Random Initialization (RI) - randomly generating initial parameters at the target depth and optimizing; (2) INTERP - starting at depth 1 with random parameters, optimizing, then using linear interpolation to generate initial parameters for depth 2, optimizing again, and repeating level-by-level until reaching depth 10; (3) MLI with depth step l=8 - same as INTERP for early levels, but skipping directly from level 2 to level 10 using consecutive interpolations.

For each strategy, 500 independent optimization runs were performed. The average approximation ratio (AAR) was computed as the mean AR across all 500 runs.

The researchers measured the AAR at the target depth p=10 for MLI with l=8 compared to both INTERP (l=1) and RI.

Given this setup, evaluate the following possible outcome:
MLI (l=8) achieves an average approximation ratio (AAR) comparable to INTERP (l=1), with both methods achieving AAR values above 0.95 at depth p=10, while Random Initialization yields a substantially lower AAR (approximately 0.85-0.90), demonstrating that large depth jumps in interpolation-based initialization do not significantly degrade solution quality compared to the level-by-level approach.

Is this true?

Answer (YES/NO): NO